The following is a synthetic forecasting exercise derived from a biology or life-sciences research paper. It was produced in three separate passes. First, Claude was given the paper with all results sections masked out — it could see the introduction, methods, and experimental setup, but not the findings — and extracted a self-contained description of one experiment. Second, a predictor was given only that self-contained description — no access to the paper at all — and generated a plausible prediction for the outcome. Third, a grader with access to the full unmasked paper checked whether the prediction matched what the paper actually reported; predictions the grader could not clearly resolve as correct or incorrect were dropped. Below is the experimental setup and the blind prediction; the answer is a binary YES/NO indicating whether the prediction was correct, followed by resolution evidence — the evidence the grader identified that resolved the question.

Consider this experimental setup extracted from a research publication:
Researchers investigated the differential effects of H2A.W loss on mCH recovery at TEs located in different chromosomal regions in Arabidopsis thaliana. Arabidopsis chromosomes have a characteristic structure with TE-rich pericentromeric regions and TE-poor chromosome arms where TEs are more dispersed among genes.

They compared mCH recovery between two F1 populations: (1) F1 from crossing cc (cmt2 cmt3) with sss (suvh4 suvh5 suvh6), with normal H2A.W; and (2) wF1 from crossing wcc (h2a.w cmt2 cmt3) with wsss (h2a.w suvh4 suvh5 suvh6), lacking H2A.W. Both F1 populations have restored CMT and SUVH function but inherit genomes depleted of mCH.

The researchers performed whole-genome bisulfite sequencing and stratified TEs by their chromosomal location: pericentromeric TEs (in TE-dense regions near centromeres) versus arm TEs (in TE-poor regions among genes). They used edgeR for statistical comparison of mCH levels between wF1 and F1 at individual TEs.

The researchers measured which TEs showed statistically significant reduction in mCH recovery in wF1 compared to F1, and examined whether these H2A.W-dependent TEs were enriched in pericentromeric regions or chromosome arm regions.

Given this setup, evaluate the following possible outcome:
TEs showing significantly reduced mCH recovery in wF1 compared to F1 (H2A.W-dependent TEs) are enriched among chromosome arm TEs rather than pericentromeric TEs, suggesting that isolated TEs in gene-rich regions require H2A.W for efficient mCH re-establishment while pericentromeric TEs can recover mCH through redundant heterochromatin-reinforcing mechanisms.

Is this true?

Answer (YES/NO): YES